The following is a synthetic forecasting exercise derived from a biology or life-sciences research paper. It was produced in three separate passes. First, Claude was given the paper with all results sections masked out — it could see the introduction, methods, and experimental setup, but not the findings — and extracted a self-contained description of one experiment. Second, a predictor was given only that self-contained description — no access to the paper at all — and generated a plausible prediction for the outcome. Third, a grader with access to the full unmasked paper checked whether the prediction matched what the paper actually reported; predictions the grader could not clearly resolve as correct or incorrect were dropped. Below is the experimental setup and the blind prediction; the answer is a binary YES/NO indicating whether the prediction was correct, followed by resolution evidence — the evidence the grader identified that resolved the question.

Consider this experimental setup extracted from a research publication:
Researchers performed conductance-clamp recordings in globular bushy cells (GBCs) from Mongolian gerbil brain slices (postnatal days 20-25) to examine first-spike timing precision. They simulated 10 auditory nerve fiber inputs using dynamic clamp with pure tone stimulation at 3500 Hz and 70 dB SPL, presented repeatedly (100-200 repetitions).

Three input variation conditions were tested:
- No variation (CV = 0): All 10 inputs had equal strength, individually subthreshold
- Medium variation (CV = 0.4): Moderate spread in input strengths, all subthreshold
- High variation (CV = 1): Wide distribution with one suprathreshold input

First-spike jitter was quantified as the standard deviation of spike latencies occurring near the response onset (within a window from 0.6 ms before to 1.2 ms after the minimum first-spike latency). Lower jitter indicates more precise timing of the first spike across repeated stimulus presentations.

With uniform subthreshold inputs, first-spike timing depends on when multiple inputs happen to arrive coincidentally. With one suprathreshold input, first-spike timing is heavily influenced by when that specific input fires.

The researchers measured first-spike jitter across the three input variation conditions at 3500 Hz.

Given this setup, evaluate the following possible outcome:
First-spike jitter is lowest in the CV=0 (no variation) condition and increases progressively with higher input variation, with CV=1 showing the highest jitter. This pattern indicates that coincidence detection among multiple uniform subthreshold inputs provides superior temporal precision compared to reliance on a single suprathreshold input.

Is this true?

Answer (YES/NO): YES